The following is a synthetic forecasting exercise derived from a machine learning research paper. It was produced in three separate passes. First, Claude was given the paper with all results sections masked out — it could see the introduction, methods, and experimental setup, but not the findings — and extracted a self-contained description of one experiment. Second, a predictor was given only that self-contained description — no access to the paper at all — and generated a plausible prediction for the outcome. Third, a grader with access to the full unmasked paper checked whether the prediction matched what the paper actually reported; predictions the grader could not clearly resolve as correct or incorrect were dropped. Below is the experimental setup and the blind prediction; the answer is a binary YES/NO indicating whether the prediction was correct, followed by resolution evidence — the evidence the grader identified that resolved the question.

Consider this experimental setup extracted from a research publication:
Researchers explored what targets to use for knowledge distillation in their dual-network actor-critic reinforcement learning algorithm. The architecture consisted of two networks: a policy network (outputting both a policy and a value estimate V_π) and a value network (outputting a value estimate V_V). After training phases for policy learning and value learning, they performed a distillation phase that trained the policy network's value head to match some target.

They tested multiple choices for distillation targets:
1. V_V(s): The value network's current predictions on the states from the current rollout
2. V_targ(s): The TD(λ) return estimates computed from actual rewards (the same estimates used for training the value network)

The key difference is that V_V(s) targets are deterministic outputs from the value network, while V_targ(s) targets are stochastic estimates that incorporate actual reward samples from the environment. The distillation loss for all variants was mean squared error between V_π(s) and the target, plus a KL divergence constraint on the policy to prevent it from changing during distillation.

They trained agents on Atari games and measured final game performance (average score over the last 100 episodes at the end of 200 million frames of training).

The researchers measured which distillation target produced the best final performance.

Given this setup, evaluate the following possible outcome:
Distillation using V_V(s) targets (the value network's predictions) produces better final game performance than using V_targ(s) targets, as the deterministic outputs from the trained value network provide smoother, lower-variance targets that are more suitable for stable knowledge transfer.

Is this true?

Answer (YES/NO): YES